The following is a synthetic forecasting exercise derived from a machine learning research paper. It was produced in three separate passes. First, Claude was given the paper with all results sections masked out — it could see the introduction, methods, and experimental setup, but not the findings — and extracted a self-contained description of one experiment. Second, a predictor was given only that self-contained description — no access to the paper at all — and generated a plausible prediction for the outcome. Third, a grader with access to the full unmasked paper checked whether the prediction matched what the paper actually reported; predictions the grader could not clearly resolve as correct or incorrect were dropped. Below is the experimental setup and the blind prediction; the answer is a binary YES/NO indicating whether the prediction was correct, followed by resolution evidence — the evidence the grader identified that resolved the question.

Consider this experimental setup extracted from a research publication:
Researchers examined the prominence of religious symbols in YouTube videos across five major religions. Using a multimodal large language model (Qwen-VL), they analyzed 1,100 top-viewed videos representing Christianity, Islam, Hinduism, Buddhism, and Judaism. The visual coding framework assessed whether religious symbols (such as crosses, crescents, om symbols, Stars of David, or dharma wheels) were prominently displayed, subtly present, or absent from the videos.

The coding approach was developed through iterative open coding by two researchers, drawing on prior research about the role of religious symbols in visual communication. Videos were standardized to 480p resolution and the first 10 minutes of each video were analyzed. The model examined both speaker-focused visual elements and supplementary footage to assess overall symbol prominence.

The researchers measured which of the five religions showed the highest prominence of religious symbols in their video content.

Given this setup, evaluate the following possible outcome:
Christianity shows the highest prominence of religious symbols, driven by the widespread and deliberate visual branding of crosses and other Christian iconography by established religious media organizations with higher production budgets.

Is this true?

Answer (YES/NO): NO